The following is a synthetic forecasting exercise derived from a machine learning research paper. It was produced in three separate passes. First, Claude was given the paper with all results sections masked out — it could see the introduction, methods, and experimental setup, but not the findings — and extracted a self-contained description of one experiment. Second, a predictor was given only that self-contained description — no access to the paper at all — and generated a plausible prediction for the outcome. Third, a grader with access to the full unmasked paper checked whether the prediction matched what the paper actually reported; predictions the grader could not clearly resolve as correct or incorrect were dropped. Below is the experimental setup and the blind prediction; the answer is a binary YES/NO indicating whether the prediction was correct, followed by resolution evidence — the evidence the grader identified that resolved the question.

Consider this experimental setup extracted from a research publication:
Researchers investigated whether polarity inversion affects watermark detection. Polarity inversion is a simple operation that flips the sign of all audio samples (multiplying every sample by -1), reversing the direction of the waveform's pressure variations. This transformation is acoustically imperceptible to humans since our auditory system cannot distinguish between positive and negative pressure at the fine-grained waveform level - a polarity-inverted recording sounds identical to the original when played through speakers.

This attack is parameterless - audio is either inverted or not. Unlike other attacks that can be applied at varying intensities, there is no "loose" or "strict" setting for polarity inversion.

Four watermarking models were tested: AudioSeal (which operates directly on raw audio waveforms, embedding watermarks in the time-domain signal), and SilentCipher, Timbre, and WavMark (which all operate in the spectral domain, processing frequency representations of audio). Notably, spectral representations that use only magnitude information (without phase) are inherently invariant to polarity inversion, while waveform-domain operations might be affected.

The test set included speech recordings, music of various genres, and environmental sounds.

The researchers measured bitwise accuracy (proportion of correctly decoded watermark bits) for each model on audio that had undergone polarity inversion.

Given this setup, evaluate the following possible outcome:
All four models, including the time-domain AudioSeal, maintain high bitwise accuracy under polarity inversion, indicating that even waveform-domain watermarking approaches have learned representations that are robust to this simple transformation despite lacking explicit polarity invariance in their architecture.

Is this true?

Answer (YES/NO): NO